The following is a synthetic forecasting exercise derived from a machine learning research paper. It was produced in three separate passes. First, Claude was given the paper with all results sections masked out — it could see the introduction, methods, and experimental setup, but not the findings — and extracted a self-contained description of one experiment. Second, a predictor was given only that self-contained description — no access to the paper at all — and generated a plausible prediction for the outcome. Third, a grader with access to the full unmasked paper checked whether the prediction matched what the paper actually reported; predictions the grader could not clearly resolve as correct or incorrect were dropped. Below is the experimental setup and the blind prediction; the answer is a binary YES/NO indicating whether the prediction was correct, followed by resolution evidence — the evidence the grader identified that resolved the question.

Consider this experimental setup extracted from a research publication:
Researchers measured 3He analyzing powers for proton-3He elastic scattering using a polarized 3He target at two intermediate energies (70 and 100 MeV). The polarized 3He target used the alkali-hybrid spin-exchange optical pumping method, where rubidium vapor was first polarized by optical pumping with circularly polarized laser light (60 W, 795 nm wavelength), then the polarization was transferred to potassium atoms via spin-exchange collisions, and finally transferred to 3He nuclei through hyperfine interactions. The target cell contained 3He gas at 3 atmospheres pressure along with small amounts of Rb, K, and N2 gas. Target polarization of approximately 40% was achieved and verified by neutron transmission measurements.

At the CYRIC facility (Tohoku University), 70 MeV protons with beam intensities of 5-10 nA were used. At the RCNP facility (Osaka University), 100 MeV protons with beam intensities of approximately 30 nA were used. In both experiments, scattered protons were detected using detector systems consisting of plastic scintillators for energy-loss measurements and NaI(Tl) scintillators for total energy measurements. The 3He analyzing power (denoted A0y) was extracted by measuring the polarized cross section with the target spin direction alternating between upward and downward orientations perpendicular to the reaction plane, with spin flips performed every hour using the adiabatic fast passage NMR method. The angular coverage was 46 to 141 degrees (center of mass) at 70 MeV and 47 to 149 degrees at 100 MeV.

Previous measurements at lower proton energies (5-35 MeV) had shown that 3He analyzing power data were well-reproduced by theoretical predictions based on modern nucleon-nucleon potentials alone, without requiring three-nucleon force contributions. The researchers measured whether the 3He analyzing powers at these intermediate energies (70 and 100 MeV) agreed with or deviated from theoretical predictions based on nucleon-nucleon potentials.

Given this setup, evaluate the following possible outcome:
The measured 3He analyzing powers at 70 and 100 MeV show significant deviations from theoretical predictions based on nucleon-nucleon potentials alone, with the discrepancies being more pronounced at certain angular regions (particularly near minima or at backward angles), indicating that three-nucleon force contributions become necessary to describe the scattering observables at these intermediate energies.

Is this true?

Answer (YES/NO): YES